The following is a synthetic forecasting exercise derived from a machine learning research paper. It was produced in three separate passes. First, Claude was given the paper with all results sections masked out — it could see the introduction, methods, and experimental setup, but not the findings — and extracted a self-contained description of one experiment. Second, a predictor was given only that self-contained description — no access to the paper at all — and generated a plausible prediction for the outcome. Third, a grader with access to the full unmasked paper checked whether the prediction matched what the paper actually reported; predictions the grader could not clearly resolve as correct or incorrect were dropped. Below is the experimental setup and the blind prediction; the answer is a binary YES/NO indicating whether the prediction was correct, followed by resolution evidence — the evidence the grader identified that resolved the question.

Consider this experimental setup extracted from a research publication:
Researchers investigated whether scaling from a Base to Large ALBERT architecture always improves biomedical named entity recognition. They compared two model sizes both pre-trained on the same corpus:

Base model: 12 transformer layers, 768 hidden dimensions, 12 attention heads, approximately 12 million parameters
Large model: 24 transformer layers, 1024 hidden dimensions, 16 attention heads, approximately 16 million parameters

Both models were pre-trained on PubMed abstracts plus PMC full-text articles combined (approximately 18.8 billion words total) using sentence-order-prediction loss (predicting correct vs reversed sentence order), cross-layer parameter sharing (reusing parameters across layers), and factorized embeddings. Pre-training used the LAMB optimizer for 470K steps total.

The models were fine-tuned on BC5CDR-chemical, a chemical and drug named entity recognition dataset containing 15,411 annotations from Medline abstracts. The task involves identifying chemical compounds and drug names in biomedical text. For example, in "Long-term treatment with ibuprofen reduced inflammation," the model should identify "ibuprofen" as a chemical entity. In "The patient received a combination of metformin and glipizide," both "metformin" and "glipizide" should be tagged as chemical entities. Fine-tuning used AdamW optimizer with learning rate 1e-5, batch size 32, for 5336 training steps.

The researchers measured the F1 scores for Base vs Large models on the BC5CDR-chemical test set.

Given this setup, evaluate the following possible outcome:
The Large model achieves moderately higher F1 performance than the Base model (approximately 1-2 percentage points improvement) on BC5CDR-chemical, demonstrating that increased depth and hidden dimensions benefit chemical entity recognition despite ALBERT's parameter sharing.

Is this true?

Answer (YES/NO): NO